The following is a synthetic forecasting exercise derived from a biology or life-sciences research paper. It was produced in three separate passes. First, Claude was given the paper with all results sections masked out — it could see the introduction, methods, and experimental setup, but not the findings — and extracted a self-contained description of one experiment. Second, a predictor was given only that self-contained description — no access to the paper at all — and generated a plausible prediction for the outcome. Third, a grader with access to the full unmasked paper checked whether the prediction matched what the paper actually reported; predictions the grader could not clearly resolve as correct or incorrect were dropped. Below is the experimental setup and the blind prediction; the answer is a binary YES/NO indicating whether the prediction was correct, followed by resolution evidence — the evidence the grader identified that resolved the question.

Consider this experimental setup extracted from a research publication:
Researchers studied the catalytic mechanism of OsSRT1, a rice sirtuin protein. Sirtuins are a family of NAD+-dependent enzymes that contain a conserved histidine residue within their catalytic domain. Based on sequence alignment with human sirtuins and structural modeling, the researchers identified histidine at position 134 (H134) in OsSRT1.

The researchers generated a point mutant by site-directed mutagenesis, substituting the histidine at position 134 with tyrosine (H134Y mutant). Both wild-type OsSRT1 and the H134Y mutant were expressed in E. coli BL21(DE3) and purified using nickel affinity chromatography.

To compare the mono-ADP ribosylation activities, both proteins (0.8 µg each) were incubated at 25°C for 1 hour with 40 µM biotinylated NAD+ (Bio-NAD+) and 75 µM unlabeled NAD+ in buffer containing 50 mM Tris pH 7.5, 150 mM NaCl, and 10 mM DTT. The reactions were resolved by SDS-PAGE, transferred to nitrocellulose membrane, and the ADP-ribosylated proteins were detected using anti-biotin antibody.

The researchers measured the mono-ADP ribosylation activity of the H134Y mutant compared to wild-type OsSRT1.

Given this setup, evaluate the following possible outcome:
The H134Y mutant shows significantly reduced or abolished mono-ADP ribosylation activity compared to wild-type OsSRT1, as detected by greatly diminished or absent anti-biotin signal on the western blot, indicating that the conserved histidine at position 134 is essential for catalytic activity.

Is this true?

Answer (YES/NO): YES